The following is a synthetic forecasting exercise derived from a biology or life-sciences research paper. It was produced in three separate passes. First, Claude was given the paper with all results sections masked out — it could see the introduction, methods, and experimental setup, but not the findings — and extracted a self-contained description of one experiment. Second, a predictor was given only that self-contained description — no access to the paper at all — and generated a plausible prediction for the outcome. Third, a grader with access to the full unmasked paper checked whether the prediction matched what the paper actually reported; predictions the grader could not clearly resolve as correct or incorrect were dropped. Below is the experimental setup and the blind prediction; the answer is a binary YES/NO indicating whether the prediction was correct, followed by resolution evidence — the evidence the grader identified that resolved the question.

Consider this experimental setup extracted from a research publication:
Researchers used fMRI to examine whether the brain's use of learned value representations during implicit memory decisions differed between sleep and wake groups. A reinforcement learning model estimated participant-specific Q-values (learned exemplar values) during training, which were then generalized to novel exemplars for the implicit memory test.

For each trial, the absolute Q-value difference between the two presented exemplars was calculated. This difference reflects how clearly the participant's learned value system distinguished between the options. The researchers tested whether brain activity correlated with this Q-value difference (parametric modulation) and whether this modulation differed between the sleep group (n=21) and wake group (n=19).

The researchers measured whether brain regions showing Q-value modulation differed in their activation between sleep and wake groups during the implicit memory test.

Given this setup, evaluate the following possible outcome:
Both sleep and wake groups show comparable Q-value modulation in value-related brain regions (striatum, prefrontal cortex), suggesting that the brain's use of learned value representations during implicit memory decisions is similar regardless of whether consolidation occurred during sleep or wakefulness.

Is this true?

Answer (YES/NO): NO